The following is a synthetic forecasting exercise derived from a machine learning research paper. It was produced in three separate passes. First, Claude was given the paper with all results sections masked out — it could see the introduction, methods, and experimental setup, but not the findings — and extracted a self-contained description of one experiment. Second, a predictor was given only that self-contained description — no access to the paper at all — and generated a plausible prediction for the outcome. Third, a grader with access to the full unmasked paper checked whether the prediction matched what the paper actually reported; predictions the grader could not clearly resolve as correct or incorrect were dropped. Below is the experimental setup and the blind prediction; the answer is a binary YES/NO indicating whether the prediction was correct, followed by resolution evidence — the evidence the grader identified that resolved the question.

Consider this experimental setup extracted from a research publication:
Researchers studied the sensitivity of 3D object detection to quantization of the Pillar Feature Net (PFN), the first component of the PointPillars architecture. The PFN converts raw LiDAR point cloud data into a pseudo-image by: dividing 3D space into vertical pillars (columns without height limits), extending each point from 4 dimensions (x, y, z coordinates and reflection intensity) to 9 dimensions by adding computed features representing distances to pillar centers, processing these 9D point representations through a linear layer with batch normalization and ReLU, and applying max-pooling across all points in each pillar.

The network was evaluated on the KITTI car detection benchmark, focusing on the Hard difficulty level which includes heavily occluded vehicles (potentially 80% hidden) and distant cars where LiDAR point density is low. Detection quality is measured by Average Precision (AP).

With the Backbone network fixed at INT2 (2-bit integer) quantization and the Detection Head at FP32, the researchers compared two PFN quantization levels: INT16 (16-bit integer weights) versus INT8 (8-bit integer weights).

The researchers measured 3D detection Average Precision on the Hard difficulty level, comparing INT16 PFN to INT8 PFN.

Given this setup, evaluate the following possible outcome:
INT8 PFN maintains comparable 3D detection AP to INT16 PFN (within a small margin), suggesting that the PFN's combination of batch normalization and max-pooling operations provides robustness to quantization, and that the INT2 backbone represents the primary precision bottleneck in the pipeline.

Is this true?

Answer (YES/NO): NO